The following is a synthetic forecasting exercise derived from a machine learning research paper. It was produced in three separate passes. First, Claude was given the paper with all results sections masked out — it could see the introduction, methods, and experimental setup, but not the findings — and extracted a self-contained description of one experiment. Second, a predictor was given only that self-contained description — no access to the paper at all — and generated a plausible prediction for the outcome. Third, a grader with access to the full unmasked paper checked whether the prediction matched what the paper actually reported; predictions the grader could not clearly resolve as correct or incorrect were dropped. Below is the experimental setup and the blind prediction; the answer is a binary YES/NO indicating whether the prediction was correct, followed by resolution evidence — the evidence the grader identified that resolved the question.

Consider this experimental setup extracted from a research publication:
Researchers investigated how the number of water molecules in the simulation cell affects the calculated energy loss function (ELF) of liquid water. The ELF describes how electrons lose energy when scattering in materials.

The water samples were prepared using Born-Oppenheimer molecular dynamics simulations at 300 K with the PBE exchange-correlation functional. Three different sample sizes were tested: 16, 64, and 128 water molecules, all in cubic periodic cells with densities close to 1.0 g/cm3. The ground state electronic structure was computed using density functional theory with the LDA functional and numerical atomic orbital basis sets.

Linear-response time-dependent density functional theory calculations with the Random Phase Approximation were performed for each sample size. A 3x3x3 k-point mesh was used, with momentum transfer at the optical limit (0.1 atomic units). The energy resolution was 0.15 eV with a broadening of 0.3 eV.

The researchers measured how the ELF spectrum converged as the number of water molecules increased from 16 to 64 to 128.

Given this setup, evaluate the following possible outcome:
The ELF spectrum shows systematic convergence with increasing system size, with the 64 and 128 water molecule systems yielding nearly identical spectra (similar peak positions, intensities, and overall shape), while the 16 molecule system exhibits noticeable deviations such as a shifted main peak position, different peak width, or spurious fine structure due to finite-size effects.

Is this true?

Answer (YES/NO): NO